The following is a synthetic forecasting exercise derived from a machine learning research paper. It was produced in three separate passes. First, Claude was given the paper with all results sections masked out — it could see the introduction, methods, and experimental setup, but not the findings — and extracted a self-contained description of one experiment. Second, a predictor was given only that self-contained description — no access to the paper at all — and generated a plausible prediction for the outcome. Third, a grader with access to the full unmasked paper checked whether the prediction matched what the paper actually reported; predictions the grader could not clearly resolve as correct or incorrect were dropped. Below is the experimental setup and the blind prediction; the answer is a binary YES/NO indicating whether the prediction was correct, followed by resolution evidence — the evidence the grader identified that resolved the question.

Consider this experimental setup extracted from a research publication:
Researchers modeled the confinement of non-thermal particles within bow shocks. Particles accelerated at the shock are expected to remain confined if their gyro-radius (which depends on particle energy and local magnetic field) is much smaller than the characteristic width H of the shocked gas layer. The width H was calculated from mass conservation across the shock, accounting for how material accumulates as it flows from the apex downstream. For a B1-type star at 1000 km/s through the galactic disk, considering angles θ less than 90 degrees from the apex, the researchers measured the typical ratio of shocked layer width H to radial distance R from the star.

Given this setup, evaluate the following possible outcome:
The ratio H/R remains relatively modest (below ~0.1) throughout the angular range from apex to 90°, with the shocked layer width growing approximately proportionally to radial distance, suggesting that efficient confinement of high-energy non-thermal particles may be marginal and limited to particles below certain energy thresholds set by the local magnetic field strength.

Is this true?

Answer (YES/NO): NO